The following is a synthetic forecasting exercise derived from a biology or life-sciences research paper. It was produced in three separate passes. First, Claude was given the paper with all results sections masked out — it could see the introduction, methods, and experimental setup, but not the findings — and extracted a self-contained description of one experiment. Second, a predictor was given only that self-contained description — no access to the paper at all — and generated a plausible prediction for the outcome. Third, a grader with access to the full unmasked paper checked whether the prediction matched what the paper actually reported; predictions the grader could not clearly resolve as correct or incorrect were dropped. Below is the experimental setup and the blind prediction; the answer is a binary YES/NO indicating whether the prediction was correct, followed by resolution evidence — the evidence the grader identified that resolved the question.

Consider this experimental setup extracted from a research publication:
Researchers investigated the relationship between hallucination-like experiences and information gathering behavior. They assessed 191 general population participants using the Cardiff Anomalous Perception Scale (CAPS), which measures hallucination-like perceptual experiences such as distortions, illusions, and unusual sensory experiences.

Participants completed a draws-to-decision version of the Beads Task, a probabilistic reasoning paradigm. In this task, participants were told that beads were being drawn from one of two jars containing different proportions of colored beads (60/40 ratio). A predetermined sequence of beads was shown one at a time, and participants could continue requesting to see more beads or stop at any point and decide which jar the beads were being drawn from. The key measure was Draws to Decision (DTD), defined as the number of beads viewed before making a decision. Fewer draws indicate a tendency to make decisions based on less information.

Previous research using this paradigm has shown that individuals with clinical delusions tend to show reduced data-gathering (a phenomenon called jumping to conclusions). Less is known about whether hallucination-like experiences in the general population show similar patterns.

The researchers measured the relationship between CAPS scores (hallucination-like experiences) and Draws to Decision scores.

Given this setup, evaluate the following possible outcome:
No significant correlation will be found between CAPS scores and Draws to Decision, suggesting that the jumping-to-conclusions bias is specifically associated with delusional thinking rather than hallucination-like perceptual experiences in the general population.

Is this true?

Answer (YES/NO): NO